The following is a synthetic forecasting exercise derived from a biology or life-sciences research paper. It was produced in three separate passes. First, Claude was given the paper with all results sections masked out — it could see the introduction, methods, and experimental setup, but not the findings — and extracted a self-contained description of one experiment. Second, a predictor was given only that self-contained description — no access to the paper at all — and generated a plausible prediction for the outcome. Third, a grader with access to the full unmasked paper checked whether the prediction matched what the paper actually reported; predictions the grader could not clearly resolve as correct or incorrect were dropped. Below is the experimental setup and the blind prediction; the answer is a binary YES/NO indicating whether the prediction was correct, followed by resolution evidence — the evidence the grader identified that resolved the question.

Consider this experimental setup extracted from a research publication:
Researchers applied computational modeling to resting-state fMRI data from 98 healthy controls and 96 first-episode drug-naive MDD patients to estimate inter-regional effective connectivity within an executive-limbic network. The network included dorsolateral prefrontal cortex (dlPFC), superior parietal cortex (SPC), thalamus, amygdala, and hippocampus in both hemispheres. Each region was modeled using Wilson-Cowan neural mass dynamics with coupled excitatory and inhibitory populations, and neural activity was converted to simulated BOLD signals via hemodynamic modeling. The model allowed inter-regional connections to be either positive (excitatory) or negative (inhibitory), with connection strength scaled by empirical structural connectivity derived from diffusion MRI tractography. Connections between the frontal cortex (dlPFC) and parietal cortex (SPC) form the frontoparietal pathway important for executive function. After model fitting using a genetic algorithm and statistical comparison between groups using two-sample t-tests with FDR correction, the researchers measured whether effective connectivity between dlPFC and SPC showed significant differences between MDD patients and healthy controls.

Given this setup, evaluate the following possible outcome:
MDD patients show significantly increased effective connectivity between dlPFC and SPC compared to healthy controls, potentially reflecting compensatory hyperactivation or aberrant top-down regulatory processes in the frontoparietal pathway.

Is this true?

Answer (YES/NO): NO